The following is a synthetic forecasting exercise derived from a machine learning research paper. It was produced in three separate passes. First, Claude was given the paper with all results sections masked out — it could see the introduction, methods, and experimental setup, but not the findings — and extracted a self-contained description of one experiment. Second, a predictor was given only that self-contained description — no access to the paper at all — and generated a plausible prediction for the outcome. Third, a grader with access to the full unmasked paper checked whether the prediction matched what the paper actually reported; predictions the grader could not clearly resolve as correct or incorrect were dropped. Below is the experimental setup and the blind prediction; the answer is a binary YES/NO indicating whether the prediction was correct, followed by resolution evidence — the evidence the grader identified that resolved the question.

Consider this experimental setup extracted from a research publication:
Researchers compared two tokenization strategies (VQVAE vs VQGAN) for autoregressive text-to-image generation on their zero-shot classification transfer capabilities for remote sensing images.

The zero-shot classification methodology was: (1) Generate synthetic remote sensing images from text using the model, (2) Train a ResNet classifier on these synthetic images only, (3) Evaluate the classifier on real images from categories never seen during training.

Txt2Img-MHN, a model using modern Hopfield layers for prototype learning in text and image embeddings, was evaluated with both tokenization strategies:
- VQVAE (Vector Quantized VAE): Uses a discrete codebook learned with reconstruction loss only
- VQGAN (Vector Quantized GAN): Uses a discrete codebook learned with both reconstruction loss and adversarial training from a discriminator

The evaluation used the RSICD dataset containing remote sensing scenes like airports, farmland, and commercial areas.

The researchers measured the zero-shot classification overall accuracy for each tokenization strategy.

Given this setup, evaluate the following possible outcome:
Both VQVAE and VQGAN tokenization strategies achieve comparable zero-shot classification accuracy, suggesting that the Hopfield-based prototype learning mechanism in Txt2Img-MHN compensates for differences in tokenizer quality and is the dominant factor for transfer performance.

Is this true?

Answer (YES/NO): NO